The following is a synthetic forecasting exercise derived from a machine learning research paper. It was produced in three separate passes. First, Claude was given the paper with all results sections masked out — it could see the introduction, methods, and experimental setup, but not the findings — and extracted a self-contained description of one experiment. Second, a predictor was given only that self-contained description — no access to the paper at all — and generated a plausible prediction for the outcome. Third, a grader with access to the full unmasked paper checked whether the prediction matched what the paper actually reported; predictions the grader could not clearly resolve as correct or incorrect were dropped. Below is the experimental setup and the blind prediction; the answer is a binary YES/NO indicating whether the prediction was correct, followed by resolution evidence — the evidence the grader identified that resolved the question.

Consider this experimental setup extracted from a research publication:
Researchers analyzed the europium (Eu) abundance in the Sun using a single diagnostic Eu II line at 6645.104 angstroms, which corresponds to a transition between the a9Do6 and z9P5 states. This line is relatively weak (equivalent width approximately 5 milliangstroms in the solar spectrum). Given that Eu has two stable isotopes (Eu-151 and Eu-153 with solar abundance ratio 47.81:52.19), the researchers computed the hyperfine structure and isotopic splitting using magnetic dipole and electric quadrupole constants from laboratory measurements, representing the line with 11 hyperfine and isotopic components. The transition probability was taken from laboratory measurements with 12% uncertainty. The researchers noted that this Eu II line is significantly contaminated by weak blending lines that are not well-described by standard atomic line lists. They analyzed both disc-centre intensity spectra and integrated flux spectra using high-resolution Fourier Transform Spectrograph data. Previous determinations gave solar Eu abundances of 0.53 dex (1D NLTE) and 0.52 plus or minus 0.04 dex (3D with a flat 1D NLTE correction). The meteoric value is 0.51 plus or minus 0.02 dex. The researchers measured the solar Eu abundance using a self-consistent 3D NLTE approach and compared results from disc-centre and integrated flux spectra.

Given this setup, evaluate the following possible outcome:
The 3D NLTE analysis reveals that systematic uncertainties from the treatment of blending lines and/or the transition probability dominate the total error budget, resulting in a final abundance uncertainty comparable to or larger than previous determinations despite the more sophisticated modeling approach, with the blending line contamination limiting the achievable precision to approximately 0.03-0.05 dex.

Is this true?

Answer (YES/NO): YES